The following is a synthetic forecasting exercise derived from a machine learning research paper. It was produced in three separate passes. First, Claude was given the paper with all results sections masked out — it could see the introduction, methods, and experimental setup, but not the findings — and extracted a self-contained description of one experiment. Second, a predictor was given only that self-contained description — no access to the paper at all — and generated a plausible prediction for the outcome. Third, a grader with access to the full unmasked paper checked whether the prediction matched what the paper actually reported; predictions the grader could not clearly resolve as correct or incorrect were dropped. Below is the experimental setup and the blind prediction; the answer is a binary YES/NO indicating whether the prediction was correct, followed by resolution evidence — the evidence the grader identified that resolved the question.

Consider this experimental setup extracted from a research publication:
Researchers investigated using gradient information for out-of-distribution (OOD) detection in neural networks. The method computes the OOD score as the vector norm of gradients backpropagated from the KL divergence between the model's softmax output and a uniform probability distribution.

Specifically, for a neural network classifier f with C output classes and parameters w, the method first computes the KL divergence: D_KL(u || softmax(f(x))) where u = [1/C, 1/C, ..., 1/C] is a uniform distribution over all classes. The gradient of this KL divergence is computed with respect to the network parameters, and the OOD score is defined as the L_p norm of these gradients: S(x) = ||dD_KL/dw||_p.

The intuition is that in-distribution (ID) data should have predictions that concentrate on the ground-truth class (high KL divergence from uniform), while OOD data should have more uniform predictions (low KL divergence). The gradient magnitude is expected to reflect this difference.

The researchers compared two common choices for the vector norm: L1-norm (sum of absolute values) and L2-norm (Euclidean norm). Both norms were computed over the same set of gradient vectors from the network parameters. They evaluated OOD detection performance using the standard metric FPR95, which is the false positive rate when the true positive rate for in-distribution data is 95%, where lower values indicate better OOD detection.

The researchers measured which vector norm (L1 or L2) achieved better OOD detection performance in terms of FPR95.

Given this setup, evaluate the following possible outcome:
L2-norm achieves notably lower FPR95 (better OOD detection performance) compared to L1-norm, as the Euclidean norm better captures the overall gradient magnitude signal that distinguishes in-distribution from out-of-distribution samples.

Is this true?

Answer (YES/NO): NO